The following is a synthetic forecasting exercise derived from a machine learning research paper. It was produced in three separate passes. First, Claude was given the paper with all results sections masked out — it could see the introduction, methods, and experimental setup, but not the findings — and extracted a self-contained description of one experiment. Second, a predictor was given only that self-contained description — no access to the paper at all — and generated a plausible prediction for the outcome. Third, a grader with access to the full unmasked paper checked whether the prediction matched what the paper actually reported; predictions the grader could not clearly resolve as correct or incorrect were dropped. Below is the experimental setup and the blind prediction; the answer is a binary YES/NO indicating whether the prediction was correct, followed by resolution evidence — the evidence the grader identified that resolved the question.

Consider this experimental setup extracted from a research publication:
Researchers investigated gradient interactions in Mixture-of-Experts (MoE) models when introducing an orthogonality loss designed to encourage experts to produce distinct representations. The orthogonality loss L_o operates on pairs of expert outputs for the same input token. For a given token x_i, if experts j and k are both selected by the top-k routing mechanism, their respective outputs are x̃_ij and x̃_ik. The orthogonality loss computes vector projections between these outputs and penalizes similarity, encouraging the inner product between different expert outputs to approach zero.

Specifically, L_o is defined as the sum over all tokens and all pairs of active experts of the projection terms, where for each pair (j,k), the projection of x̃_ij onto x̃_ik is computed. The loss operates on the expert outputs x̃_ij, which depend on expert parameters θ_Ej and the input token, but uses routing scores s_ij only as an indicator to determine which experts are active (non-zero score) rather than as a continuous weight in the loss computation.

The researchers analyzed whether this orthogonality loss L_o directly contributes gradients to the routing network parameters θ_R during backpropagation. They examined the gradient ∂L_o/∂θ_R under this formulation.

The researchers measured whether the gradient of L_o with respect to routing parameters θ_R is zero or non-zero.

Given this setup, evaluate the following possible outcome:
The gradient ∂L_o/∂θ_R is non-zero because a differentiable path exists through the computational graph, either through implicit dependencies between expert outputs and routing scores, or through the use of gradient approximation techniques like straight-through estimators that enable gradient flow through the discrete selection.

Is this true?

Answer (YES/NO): NO